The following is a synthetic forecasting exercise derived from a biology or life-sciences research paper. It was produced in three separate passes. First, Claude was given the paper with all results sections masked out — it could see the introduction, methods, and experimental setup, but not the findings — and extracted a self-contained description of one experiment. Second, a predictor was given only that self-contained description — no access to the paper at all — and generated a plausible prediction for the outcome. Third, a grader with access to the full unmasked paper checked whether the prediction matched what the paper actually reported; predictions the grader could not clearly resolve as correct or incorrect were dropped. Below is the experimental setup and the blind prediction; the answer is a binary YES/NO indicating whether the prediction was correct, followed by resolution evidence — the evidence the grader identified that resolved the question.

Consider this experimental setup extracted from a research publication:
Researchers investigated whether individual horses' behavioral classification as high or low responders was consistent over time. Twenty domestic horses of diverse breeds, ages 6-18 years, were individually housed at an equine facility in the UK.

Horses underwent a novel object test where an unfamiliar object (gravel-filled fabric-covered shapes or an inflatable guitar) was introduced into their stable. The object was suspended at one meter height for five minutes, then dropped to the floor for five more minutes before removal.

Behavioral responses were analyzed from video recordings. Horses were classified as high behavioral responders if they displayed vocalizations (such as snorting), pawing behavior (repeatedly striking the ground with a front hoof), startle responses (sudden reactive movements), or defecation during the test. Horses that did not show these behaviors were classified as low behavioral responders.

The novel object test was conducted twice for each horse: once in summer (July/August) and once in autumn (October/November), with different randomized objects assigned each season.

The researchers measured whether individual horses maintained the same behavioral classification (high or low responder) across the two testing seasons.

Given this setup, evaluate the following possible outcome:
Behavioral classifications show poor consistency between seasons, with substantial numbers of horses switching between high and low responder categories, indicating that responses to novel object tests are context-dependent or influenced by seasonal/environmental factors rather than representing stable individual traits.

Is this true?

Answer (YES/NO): YES